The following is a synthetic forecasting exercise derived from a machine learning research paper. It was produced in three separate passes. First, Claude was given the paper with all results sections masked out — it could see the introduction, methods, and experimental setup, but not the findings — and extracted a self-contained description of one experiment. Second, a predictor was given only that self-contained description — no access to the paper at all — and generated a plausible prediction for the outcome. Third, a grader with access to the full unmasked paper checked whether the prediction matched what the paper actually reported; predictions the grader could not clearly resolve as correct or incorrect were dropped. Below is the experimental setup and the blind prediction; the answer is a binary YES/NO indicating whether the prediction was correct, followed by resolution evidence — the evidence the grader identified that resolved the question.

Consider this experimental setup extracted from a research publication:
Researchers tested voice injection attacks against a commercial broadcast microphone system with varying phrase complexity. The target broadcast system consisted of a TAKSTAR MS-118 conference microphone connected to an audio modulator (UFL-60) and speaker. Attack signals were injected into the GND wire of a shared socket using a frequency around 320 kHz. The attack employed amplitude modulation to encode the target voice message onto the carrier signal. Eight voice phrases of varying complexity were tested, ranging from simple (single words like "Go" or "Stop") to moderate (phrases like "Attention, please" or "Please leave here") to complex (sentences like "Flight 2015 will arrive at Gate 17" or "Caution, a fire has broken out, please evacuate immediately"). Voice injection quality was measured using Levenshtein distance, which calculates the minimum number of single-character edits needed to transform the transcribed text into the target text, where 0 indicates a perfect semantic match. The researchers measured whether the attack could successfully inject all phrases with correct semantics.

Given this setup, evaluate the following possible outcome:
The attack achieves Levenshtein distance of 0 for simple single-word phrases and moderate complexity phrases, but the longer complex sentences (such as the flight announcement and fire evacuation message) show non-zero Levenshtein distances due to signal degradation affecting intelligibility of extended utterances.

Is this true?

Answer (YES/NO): NO